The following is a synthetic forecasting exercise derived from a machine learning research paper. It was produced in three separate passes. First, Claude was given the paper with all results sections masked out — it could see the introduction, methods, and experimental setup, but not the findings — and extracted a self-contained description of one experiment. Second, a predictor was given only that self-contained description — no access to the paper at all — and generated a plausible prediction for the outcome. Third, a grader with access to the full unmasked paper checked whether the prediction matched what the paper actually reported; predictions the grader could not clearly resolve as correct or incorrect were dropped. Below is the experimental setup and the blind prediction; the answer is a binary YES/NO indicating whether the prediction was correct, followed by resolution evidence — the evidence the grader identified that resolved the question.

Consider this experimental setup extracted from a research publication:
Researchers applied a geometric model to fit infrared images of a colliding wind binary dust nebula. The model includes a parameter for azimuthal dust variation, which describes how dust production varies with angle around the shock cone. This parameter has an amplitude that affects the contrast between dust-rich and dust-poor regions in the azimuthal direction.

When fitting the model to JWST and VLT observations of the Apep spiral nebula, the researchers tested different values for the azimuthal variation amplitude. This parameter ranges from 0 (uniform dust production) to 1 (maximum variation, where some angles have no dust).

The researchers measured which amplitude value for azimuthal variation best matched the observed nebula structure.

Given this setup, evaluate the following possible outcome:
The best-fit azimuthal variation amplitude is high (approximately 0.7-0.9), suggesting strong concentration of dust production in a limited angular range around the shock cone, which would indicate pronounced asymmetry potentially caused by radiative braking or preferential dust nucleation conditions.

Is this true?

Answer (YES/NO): NO